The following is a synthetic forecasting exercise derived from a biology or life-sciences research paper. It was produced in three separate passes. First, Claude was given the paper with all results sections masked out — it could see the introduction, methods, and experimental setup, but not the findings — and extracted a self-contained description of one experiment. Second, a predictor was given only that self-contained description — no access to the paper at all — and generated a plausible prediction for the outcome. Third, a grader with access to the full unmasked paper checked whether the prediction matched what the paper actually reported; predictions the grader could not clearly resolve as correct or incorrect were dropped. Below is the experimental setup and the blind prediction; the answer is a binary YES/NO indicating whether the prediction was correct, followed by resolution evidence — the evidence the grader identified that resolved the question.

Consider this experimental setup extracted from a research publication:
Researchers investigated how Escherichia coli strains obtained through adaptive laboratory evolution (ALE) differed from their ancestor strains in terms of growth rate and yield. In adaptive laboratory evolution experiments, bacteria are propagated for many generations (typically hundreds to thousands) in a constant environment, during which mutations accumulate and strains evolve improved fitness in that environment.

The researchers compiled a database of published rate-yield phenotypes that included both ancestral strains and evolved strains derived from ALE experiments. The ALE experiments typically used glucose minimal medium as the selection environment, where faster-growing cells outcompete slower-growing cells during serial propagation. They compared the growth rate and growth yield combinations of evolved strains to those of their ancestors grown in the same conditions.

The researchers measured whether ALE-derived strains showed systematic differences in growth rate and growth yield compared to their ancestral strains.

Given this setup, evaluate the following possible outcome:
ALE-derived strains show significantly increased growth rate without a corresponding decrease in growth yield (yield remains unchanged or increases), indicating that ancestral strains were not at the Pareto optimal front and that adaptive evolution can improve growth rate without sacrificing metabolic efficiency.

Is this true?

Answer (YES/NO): YES